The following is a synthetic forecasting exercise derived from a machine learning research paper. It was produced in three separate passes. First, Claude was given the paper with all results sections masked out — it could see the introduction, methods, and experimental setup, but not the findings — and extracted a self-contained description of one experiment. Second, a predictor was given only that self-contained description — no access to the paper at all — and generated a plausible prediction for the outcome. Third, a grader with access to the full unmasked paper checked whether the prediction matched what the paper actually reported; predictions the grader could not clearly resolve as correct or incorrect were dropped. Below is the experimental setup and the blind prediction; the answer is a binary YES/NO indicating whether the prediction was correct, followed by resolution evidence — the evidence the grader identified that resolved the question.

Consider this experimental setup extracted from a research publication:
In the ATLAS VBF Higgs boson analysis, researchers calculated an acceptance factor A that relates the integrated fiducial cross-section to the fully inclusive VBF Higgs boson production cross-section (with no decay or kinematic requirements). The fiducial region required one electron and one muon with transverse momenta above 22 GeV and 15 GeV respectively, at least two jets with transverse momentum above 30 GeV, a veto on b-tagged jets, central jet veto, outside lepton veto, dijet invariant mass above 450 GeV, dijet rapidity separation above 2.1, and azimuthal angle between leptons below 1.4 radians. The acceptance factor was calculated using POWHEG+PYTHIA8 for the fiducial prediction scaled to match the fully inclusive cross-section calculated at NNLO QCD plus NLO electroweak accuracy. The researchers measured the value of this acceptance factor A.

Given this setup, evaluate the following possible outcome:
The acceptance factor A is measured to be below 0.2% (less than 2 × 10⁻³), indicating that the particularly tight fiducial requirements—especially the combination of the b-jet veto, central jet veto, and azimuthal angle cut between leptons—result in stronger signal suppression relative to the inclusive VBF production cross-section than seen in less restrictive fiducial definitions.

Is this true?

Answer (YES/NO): YES